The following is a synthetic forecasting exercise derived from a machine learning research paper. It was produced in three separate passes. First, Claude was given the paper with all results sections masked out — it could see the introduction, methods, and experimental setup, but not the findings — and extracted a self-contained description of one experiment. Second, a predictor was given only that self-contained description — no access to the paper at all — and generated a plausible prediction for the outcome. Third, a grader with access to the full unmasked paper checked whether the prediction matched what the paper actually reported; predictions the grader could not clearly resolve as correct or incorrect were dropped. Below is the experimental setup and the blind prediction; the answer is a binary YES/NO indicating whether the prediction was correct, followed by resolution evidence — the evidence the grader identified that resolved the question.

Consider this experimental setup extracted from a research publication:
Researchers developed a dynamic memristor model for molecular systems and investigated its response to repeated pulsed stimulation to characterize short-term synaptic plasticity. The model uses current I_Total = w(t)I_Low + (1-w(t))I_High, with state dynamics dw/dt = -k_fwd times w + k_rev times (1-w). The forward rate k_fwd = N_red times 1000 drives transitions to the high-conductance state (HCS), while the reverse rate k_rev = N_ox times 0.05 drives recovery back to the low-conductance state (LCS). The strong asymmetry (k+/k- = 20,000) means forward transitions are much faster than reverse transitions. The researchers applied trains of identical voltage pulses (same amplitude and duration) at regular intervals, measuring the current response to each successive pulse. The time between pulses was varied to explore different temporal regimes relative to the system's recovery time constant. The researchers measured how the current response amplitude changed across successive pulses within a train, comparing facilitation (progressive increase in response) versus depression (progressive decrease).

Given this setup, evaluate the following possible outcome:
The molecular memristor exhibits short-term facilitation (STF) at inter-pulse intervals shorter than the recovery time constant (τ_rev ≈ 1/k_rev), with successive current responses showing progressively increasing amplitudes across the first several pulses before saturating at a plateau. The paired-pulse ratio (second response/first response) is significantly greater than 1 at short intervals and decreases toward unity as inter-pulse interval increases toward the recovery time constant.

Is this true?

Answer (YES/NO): YES